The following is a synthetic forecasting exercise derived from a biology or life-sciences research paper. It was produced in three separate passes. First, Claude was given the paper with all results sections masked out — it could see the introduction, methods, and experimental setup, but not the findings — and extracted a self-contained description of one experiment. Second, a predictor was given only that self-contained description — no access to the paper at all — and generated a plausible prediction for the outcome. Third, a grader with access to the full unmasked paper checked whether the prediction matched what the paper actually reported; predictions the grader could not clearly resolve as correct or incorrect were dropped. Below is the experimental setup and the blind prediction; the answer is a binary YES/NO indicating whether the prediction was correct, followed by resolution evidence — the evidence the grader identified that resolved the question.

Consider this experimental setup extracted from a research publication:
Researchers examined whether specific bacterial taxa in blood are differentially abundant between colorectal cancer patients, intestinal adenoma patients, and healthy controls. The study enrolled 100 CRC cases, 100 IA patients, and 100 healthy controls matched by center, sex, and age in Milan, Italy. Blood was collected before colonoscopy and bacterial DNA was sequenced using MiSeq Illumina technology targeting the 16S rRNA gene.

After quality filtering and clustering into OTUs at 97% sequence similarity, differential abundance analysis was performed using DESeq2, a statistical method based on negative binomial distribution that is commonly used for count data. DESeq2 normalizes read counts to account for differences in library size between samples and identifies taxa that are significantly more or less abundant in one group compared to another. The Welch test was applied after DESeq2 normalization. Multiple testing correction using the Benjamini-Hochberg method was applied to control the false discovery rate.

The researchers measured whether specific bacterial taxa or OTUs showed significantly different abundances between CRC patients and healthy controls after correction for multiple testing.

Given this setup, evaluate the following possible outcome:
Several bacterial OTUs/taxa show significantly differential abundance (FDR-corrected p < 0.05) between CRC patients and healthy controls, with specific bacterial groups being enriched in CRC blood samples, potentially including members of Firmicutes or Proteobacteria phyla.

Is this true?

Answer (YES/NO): YES